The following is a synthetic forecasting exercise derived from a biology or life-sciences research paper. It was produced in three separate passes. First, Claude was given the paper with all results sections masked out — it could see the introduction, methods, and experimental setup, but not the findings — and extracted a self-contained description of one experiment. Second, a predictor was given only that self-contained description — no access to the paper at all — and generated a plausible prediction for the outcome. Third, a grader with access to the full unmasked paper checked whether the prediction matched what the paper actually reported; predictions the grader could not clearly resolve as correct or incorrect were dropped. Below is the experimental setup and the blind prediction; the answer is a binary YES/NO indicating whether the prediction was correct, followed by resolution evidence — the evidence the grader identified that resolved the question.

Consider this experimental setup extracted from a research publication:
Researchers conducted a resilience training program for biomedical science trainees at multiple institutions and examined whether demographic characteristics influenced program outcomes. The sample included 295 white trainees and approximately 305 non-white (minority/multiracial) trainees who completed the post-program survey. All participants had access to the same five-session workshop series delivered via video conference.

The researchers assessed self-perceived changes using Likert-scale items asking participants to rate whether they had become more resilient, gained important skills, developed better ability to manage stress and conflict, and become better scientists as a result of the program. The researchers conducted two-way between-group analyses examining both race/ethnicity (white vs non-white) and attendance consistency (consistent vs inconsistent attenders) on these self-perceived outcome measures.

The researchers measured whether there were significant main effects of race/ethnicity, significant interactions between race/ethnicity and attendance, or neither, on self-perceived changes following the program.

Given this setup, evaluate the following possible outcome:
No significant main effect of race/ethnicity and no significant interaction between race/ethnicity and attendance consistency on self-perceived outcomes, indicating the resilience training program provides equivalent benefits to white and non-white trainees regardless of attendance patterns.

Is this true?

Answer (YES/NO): NO